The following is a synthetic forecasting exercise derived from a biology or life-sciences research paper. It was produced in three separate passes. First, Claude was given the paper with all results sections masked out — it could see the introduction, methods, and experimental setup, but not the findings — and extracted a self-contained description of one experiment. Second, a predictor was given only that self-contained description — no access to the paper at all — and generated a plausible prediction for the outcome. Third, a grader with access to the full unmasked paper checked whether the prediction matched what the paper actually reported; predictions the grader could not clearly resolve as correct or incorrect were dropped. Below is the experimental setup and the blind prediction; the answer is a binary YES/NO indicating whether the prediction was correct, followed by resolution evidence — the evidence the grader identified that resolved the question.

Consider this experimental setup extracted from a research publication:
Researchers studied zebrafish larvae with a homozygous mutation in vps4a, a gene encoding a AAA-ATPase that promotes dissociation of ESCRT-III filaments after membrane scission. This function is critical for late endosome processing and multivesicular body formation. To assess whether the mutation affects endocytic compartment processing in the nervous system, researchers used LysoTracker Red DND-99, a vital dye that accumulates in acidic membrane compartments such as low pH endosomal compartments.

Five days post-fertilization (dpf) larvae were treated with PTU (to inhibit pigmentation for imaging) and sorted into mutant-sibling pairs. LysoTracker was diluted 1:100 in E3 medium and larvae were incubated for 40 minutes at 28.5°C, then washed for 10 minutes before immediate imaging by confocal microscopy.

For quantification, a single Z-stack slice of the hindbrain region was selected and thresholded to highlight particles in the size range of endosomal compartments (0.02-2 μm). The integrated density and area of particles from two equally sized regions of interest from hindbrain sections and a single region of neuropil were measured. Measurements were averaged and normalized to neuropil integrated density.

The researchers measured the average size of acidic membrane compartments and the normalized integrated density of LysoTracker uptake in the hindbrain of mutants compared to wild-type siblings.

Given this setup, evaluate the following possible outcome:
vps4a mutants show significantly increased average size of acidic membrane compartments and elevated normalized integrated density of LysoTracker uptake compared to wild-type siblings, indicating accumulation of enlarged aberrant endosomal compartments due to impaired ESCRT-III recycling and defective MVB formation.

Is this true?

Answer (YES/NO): YES